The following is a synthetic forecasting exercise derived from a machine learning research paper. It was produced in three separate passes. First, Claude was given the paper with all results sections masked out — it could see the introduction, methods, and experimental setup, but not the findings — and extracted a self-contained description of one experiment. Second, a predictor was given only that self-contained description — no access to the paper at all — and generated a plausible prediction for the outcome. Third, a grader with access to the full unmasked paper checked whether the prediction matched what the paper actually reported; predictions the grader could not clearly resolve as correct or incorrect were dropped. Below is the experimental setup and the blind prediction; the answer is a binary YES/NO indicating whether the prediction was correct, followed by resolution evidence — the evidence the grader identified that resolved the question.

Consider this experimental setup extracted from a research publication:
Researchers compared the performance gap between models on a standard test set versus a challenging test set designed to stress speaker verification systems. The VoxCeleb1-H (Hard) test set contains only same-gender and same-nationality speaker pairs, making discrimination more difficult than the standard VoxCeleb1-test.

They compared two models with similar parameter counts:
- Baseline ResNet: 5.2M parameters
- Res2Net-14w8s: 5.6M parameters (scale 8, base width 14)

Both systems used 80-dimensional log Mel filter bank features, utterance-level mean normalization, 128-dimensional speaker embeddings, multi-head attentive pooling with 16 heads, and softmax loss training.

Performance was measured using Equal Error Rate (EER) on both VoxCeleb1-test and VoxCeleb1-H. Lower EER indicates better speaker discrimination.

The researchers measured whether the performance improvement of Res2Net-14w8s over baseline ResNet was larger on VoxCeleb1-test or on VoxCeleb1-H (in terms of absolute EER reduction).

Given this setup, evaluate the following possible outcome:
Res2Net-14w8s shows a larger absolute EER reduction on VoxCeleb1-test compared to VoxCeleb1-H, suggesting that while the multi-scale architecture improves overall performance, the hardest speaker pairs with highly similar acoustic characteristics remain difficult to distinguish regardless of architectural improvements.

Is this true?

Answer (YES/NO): NO